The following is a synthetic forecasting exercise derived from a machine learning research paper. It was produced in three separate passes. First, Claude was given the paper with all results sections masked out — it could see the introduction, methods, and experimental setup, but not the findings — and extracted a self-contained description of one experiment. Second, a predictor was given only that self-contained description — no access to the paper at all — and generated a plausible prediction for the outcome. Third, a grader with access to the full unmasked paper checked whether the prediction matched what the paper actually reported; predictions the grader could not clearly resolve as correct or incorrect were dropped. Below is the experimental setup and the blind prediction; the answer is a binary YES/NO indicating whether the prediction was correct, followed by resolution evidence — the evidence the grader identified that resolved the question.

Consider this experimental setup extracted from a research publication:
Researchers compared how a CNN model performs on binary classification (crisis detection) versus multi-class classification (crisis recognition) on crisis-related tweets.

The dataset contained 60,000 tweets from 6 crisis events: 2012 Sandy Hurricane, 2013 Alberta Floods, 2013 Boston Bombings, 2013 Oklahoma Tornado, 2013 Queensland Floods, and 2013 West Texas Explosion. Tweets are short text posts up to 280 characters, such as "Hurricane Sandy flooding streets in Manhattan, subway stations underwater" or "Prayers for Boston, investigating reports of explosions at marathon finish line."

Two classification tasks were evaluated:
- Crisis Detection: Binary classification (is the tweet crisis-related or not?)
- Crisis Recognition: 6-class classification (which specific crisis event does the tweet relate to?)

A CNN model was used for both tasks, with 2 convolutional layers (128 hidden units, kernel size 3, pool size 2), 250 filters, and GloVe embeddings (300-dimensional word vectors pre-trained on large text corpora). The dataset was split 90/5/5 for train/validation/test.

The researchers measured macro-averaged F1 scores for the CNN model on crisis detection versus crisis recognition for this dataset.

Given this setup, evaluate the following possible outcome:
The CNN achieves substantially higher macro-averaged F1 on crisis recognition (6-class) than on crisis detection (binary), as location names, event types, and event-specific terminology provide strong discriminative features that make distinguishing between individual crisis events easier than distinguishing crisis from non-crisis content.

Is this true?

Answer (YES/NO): NO